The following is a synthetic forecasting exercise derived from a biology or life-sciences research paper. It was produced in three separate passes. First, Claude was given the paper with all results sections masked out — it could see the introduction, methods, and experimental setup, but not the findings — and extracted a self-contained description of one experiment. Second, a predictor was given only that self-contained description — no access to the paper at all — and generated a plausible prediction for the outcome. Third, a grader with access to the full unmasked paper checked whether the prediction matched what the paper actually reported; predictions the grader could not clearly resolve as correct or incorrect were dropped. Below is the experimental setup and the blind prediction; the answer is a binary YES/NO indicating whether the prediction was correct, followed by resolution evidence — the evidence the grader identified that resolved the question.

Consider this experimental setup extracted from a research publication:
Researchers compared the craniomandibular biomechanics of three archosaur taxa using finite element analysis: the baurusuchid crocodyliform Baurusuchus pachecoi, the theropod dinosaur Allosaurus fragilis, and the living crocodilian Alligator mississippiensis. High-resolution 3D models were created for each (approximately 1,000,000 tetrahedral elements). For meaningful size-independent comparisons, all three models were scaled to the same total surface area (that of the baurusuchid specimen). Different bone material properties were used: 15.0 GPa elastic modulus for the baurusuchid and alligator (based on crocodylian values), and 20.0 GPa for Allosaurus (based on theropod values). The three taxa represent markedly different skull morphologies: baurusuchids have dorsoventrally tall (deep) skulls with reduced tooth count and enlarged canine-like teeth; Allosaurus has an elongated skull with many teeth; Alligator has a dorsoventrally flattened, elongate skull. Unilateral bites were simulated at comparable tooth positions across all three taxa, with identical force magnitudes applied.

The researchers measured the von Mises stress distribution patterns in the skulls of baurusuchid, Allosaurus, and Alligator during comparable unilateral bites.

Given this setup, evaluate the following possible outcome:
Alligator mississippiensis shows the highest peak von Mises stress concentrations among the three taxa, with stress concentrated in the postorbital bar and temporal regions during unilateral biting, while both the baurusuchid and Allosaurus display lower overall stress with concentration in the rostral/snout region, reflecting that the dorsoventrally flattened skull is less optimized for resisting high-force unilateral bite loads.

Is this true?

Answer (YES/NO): NO